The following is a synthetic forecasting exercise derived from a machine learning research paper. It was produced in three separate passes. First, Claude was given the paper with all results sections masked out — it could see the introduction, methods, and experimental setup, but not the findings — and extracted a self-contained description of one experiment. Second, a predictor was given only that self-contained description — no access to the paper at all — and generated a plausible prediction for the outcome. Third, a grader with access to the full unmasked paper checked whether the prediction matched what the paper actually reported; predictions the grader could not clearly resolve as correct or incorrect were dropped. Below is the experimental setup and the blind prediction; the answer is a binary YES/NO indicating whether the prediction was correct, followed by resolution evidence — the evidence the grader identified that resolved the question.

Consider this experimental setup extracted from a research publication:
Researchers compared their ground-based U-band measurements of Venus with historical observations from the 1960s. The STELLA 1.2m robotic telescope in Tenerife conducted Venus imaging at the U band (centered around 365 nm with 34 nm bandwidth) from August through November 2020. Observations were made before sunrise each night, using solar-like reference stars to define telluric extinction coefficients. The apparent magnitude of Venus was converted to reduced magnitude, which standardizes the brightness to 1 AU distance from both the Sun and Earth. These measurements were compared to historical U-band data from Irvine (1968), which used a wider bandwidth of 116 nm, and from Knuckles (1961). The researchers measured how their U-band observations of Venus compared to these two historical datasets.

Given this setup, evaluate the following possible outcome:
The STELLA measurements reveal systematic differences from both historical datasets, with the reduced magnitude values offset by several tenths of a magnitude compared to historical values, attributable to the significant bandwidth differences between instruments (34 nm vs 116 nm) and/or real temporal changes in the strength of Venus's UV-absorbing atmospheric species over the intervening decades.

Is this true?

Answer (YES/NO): NO